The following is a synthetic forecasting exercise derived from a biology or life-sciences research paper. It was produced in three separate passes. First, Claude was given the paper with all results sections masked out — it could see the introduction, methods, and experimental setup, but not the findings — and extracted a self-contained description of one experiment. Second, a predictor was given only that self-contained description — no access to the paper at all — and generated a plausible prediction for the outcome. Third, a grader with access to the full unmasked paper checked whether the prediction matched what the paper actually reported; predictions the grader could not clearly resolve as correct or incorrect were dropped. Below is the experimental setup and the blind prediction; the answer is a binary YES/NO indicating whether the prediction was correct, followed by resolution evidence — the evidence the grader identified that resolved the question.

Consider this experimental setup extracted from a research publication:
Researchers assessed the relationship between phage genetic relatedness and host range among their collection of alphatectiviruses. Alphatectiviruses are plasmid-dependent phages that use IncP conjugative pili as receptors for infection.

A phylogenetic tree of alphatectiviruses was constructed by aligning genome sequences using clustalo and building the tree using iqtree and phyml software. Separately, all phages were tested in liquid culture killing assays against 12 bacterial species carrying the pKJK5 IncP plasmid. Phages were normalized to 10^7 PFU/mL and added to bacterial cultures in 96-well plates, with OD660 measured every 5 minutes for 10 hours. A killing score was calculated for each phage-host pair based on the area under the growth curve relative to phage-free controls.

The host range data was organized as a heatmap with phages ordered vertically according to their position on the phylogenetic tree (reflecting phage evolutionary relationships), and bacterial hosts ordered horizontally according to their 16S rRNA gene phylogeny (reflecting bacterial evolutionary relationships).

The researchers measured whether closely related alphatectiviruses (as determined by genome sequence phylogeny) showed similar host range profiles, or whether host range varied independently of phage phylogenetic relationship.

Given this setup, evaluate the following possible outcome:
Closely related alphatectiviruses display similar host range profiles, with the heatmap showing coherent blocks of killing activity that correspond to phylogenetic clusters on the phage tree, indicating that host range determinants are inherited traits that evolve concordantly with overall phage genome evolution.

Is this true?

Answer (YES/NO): NO